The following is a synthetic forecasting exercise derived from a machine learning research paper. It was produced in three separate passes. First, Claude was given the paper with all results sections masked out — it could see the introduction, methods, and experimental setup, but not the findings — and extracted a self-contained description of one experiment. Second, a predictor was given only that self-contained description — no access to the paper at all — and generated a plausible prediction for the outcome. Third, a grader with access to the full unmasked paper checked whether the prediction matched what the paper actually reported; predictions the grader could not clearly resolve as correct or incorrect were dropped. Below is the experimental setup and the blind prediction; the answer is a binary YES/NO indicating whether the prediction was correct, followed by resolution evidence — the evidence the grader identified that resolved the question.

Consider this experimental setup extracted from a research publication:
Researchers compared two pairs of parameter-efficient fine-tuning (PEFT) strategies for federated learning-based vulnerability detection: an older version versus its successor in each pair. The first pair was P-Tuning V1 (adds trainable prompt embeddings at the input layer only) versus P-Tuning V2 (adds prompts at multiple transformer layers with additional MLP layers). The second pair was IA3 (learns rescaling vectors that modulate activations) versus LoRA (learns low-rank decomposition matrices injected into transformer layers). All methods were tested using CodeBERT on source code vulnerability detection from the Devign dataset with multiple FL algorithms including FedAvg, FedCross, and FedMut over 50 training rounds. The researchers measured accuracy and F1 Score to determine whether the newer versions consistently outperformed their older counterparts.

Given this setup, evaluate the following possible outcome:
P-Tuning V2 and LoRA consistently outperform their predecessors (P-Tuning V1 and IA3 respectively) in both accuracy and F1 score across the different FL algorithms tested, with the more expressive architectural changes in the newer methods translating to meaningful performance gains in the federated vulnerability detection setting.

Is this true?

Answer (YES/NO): NO